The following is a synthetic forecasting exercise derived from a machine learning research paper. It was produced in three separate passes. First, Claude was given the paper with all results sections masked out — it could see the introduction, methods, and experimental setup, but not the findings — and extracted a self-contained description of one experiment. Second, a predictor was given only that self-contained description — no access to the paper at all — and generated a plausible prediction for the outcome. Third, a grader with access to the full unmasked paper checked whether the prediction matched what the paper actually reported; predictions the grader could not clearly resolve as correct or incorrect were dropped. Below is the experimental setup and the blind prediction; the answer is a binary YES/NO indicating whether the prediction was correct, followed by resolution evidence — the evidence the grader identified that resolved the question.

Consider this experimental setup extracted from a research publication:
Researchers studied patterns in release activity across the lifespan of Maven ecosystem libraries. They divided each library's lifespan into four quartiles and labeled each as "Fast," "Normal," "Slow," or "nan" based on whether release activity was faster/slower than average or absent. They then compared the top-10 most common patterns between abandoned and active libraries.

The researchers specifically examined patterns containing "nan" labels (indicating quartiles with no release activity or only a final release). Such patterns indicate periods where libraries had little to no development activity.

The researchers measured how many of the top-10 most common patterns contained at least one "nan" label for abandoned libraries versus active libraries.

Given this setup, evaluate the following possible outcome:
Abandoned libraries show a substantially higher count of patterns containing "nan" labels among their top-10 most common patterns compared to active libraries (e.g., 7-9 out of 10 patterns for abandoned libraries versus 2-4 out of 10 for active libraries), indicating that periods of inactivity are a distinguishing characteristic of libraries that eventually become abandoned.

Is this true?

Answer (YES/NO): YES